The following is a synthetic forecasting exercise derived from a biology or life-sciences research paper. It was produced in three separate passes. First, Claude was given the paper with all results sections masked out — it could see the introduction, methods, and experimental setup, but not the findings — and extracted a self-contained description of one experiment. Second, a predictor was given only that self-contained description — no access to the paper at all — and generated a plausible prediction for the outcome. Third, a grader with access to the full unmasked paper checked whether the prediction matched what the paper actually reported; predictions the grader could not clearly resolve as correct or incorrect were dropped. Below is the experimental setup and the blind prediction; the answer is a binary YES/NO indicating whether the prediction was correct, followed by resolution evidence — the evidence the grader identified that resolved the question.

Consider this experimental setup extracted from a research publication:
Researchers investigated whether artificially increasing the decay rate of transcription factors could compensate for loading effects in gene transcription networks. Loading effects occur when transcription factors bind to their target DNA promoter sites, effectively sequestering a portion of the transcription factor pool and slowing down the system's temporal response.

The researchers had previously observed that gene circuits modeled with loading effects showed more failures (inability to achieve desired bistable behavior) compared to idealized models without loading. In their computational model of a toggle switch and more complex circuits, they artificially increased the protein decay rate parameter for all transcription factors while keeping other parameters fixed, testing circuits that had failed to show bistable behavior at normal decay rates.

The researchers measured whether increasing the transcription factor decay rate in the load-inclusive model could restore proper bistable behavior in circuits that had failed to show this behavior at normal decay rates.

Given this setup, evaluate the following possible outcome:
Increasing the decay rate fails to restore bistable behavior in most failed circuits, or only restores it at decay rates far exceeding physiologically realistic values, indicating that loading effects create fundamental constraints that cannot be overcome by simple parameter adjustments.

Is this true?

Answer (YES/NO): NO